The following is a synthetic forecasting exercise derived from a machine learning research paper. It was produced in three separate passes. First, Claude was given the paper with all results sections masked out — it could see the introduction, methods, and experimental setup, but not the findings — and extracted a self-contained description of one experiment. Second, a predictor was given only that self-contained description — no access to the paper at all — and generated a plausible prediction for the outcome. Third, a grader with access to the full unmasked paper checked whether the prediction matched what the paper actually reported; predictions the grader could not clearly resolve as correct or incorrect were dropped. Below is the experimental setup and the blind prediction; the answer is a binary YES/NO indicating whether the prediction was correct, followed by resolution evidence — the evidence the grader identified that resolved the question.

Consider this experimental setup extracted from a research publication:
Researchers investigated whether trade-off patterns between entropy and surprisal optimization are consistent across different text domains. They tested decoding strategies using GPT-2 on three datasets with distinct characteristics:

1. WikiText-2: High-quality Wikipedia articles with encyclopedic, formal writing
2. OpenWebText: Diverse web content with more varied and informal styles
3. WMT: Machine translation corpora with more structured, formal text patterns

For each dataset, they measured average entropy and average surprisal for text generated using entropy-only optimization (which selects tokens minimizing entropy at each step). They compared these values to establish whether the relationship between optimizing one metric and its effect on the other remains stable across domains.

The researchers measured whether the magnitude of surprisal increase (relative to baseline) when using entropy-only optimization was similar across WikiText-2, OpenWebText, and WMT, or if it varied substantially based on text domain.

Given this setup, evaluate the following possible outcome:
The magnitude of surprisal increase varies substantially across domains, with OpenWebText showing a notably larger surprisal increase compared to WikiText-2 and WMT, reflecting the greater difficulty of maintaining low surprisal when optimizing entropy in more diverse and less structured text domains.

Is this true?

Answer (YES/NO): NO